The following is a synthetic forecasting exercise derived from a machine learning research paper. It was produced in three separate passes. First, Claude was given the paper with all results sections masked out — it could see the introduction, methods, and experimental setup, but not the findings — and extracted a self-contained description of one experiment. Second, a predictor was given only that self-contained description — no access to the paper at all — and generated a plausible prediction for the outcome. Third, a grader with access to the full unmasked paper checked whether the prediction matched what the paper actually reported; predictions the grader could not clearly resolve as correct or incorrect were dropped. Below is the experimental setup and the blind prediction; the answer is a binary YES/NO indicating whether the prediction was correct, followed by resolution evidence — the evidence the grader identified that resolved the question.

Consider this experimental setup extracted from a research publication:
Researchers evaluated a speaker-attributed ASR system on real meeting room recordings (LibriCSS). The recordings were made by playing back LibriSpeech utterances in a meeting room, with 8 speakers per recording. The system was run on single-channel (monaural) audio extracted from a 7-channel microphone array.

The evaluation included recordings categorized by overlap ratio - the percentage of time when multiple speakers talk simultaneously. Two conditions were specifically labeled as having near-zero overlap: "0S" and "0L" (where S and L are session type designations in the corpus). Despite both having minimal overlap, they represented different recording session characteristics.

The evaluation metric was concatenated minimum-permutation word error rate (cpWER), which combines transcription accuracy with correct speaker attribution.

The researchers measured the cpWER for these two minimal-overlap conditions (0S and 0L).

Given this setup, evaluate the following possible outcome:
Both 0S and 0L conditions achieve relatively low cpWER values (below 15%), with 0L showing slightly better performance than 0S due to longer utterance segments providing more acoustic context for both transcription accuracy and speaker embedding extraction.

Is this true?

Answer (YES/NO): NO